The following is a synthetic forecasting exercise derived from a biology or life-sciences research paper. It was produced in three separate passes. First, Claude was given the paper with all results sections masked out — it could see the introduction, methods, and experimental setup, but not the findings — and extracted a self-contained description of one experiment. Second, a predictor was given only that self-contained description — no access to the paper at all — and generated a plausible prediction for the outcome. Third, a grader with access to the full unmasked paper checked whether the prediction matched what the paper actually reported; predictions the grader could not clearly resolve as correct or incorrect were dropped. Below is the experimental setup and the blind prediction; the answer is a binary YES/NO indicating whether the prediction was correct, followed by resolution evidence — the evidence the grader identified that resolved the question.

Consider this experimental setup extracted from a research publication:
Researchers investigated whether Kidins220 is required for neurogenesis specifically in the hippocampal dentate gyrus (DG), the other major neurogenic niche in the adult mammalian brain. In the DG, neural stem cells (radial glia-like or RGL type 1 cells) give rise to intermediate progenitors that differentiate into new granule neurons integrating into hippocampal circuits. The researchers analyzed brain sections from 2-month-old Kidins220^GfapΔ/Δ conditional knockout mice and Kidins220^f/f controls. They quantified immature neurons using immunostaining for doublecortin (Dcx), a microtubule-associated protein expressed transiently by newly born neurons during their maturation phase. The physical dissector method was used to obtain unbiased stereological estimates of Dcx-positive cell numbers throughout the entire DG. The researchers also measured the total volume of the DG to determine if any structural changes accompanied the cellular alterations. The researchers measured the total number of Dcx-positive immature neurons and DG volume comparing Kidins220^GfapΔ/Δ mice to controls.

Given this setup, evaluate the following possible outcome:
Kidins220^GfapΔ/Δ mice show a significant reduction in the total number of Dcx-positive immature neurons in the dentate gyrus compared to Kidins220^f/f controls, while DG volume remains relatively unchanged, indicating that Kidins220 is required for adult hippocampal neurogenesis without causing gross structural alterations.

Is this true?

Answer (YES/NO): NO